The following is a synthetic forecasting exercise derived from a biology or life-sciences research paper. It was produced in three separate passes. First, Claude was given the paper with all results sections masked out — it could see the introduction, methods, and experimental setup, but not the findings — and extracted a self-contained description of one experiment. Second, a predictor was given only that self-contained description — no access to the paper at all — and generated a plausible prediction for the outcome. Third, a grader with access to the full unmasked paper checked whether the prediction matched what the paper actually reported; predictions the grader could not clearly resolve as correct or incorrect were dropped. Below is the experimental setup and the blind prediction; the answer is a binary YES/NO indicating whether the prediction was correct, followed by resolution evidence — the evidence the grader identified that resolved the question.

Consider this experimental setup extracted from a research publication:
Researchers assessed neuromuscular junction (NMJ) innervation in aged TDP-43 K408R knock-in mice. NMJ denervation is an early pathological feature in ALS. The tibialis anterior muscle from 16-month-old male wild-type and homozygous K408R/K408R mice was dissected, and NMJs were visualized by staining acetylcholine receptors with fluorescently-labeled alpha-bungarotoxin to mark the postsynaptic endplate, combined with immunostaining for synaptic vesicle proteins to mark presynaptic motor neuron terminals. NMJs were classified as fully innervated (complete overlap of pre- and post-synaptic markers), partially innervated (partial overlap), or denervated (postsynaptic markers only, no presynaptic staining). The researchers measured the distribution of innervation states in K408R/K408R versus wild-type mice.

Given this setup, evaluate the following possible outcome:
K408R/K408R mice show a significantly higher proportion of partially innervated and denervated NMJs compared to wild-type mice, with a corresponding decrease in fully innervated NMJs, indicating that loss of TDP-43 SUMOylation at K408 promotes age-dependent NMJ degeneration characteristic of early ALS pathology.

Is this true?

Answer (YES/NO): YES